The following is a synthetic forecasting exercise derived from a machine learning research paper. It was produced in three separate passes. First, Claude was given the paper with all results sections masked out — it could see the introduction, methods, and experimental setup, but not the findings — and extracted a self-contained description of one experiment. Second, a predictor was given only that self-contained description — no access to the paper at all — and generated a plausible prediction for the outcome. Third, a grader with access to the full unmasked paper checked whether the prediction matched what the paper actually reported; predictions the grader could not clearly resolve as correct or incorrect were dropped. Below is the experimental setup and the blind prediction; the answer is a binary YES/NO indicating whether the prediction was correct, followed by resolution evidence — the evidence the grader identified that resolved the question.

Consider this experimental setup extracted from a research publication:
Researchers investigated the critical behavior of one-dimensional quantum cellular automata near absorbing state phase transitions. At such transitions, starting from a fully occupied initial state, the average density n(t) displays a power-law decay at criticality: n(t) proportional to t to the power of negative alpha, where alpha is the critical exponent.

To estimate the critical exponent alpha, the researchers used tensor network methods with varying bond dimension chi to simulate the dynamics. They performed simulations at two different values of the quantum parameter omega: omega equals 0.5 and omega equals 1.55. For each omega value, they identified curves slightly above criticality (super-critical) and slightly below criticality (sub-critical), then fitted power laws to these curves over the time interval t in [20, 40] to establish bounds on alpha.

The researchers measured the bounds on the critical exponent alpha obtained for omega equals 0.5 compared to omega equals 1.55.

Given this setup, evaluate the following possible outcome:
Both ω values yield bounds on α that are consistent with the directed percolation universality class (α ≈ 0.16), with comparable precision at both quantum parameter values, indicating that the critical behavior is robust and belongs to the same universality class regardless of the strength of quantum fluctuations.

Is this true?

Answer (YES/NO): NO